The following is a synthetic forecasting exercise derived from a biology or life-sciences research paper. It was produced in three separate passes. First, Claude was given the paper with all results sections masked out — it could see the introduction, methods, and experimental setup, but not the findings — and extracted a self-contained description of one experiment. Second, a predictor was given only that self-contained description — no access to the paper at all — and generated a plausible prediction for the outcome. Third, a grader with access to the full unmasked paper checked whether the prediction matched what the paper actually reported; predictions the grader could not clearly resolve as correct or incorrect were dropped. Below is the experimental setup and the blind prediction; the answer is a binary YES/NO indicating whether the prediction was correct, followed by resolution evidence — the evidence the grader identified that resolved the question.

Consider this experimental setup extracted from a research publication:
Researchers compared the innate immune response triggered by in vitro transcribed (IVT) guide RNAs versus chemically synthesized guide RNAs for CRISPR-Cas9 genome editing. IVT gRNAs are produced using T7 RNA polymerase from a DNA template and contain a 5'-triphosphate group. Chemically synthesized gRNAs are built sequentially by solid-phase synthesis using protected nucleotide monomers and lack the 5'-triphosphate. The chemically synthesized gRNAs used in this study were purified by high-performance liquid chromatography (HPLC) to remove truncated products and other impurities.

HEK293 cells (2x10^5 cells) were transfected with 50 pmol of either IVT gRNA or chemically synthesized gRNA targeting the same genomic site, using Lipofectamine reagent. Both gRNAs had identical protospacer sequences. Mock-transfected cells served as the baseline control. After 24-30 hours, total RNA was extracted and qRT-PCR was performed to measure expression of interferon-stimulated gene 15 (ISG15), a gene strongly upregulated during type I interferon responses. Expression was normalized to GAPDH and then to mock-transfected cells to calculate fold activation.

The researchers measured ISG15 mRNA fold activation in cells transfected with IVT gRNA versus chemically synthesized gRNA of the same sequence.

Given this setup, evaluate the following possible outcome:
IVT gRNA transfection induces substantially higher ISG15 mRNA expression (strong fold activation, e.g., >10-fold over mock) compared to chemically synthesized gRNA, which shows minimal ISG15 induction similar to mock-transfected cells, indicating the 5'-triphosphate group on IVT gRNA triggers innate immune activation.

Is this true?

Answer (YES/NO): YES